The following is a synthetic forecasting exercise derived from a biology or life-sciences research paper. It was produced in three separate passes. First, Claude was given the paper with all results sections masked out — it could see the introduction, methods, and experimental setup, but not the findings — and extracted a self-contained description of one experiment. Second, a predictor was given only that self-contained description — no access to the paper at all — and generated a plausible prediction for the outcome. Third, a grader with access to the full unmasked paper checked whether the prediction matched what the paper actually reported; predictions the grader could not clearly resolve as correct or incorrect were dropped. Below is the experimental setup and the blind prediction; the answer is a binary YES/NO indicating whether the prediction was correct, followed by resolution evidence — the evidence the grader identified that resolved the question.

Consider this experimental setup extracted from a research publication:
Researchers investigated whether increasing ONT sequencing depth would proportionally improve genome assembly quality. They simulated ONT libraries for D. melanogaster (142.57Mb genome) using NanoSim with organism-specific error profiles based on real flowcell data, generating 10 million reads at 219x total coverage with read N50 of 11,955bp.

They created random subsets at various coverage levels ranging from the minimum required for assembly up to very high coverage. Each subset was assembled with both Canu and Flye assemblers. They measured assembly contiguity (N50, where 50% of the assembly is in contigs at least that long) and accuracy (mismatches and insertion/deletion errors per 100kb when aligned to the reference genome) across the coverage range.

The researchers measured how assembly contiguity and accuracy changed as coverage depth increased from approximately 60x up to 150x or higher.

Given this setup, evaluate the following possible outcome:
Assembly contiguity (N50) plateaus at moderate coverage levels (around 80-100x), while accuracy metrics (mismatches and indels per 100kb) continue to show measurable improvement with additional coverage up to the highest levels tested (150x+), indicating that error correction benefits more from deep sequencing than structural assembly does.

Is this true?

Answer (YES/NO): NO